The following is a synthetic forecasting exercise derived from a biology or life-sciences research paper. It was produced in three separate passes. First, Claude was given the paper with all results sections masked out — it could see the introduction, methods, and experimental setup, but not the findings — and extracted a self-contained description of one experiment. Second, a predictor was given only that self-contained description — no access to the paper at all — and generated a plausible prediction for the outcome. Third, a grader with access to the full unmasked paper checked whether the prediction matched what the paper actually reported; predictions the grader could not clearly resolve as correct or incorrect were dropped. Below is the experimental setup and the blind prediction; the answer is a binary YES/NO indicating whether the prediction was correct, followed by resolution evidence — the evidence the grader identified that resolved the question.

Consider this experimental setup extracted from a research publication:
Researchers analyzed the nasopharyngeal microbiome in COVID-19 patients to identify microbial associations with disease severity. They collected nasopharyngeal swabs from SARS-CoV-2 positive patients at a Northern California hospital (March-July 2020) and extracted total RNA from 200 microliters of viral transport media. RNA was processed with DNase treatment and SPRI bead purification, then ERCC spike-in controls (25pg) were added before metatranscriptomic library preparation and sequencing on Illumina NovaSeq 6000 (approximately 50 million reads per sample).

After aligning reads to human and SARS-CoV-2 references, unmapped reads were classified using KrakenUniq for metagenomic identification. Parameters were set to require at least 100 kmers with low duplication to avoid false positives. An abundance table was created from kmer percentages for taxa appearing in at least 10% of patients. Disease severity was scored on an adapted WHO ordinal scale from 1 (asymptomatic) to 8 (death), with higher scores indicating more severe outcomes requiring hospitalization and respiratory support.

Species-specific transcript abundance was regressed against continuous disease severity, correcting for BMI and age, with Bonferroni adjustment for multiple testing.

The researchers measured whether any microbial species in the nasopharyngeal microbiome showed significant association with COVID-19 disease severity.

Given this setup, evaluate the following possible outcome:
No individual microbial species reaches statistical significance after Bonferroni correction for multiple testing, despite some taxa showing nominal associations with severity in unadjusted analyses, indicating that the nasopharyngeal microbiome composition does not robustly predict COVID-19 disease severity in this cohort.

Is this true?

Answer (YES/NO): NO